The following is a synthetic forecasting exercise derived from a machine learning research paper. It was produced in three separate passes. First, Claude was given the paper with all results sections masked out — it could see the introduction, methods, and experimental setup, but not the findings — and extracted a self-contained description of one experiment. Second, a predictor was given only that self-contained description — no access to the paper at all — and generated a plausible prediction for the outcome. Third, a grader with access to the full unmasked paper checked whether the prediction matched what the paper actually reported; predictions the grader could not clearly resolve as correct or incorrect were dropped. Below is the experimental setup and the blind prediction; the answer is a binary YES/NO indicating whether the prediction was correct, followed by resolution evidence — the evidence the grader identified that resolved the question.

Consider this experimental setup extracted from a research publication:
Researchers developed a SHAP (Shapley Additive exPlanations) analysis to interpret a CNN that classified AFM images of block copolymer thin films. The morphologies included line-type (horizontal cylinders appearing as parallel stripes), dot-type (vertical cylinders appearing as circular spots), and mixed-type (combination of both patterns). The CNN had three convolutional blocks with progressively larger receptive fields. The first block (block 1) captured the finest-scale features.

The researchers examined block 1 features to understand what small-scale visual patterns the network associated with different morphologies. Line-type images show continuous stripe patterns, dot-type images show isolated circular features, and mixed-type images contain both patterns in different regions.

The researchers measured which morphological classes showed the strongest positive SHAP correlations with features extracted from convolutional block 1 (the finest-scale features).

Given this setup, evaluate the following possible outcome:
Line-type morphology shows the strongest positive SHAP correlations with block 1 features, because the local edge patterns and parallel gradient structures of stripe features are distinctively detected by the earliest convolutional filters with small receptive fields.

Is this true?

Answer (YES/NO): NO